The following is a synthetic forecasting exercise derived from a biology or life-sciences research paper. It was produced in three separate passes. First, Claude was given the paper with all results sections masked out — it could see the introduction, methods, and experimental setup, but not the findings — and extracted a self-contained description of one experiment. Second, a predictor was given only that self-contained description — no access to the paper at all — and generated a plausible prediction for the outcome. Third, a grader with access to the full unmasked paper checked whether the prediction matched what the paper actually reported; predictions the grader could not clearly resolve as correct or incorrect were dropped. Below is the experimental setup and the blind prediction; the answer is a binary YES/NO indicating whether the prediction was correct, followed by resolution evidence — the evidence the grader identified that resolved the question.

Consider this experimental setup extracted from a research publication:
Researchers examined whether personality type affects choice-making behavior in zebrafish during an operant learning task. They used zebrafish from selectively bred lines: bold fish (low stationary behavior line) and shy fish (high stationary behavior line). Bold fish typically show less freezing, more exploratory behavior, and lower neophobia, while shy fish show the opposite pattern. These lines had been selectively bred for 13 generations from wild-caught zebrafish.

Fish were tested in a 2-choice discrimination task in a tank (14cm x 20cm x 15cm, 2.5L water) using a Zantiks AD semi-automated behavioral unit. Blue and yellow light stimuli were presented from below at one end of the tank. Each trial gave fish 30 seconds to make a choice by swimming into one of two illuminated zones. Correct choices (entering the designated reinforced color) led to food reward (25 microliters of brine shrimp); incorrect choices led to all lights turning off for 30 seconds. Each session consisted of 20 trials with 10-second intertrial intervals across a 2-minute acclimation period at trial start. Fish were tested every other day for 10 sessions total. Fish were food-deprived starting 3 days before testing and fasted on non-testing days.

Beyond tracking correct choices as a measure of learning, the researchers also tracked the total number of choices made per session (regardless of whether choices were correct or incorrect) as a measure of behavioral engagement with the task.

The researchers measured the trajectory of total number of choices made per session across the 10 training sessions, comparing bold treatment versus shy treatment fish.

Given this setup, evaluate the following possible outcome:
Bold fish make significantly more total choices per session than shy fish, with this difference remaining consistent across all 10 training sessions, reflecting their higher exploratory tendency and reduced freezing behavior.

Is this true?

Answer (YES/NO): NO